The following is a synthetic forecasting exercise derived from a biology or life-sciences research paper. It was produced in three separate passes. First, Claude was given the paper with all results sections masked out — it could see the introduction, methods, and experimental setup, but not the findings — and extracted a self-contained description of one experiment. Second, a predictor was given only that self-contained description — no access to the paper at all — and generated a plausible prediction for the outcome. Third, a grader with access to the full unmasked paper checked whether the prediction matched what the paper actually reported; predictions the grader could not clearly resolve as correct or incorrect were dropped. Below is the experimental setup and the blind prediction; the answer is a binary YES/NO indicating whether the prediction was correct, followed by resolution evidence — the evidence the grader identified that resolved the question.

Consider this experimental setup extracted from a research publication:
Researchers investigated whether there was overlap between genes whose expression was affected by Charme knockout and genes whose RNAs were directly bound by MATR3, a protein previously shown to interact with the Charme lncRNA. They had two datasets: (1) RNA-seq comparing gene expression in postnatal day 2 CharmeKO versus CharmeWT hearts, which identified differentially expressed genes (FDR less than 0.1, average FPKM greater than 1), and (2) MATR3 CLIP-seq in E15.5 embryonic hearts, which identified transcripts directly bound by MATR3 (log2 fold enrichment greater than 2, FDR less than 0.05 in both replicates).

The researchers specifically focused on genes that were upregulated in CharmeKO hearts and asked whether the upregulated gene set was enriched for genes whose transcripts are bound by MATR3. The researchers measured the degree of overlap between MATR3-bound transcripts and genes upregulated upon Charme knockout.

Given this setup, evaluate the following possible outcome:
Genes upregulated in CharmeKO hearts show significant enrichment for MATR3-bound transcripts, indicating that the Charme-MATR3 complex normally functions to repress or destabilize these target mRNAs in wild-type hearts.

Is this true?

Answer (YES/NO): NO